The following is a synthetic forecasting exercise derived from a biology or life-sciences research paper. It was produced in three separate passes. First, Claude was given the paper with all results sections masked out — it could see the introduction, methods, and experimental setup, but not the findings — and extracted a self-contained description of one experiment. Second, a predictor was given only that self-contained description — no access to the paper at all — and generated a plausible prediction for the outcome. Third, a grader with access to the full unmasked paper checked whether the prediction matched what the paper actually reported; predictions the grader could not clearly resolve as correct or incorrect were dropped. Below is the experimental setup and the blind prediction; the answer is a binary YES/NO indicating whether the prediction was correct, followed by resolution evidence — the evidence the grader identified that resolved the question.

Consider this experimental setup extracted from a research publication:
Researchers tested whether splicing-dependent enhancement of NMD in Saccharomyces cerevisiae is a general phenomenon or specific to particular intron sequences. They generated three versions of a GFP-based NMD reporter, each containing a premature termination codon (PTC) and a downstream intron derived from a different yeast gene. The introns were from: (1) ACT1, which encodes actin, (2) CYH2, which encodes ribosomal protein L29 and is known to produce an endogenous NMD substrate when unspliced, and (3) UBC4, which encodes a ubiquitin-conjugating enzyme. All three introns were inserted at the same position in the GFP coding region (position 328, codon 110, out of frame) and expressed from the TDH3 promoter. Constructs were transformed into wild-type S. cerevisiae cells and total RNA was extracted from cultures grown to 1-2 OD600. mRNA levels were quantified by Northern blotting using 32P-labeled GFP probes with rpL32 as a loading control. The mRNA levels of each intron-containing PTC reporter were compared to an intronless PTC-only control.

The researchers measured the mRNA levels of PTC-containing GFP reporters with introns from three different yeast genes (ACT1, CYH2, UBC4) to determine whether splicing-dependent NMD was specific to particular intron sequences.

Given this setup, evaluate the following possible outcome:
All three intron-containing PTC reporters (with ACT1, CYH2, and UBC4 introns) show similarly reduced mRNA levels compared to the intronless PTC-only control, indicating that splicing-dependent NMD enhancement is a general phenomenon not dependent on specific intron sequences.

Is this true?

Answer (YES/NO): NO